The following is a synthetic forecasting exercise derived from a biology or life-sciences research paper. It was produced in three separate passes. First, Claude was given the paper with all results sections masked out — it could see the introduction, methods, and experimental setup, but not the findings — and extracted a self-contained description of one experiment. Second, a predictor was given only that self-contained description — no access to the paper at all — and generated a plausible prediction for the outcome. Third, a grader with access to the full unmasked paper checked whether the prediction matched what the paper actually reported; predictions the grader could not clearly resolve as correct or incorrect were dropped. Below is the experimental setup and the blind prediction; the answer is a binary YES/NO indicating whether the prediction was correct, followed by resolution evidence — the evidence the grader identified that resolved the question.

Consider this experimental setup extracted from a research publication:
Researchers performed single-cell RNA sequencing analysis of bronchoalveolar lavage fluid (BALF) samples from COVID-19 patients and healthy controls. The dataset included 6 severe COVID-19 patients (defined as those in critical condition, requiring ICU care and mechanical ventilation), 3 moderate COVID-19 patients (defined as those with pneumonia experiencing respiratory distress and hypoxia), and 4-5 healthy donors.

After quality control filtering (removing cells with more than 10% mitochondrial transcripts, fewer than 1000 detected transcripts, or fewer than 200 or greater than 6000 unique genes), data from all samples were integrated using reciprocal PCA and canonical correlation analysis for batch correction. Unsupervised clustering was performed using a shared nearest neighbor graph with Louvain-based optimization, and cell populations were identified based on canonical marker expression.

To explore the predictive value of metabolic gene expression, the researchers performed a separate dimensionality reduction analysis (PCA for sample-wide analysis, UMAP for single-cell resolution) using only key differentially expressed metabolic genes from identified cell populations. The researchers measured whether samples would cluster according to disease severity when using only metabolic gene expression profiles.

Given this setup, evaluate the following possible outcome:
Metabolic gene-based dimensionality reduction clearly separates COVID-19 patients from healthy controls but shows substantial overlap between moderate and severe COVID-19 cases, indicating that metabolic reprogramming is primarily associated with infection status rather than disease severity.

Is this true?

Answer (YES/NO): NO